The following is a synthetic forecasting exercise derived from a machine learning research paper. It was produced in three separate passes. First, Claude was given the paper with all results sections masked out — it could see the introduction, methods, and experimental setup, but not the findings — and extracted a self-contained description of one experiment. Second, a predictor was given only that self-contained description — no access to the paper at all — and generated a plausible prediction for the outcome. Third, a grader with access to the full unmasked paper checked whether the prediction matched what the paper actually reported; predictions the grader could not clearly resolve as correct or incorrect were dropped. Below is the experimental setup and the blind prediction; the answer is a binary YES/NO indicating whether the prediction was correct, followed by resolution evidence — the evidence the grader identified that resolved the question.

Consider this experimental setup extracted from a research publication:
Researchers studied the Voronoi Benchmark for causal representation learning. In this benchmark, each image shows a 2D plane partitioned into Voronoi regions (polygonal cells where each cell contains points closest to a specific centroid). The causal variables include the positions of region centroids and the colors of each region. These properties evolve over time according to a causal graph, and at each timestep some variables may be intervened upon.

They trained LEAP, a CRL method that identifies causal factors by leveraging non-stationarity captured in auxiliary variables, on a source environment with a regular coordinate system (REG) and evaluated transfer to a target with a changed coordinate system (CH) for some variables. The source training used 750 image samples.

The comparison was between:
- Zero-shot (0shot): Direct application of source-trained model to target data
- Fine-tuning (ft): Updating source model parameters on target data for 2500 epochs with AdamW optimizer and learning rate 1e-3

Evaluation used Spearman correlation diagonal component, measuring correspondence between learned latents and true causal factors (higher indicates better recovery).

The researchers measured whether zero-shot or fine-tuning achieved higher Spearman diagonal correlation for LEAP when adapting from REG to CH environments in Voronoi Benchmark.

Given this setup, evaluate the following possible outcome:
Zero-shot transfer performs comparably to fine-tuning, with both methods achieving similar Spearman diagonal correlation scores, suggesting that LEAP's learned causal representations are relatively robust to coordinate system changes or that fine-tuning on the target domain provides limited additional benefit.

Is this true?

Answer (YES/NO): NO